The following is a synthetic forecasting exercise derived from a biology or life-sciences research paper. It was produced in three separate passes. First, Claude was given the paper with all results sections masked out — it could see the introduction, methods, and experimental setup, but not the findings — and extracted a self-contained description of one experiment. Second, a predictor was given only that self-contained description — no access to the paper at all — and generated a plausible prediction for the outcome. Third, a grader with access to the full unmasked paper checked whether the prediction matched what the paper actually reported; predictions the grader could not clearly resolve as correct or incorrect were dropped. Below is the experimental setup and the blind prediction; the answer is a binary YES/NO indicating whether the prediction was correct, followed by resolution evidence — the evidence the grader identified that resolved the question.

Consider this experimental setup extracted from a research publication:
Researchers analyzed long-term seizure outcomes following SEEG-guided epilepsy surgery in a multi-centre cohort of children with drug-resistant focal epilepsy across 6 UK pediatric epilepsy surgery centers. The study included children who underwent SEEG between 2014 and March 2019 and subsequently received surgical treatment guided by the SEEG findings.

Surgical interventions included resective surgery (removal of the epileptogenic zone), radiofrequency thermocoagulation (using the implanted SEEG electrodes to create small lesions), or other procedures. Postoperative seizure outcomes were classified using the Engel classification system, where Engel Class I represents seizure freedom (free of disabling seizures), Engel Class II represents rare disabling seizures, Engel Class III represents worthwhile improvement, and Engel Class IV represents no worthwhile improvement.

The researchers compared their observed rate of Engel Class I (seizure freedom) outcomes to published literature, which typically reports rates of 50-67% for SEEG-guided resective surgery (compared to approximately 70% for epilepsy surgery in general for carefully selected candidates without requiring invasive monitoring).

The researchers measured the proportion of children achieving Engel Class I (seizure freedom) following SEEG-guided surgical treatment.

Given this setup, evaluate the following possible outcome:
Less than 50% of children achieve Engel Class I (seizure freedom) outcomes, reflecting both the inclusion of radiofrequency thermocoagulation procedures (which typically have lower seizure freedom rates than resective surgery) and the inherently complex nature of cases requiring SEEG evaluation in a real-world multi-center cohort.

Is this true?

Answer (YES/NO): YES